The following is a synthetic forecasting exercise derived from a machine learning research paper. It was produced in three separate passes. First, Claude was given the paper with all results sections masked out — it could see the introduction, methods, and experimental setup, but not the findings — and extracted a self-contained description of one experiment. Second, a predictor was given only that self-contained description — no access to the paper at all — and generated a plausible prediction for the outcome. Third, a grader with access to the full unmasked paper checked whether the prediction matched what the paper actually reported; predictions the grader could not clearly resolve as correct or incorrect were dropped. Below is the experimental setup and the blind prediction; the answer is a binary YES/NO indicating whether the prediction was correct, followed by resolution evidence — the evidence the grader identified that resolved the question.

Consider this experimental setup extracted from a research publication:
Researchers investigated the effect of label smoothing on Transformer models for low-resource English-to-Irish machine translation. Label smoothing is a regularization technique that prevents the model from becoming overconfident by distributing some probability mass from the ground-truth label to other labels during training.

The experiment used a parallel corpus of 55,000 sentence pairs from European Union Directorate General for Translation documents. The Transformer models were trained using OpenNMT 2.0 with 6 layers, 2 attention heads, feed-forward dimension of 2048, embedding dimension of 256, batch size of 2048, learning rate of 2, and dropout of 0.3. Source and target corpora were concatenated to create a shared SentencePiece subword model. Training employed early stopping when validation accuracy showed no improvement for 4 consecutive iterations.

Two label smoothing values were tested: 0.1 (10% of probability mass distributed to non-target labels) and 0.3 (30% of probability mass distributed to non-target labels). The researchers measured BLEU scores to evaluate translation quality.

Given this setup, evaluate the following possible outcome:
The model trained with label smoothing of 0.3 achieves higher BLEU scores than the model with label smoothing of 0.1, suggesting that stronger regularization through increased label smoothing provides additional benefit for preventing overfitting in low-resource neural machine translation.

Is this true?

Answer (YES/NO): NO